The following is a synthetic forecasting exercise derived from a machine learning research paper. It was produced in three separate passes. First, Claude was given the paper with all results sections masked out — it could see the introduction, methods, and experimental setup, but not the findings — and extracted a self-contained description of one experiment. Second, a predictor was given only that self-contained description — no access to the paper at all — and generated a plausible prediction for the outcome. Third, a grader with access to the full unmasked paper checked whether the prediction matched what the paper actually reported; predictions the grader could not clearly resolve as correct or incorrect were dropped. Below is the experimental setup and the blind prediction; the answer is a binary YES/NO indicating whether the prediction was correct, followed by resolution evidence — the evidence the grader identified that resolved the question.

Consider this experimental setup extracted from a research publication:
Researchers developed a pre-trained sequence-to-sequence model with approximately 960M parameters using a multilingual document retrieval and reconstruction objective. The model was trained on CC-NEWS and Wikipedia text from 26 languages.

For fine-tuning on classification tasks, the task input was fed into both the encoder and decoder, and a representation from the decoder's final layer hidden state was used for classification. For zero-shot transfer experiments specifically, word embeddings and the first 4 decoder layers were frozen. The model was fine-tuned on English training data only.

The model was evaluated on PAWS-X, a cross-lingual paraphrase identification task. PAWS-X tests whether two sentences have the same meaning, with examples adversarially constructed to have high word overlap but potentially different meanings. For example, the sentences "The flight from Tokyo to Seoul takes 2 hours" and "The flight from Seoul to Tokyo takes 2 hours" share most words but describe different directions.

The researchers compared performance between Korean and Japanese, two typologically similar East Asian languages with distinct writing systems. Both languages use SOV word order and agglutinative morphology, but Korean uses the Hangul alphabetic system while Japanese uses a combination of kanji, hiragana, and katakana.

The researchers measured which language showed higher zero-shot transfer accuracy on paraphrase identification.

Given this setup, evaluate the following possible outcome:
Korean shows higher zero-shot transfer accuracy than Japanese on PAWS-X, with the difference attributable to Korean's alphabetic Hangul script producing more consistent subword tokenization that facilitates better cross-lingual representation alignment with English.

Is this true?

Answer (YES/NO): NO